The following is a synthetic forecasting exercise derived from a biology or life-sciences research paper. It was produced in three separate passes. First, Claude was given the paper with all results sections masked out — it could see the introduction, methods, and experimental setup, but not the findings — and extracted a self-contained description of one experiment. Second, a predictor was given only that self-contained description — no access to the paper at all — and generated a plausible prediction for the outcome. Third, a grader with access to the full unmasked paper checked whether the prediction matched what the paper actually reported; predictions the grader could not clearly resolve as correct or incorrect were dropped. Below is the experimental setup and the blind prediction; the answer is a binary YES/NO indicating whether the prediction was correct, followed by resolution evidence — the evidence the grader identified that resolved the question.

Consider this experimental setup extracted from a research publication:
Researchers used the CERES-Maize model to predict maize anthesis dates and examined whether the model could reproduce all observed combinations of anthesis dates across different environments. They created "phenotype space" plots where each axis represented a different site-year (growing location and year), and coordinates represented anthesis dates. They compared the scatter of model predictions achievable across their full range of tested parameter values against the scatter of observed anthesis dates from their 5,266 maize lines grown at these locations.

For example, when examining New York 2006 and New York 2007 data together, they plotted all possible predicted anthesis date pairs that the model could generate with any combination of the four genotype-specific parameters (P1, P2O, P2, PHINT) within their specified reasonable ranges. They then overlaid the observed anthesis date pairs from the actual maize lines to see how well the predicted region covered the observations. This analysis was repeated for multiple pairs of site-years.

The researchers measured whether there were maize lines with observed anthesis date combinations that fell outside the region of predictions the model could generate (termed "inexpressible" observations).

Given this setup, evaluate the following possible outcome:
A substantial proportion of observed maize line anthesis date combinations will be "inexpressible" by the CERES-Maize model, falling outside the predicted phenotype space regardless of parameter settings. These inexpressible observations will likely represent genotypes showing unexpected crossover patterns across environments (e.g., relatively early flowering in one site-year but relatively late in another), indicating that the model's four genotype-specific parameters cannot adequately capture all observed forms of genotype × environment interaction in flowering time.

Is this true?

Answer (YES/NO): YES